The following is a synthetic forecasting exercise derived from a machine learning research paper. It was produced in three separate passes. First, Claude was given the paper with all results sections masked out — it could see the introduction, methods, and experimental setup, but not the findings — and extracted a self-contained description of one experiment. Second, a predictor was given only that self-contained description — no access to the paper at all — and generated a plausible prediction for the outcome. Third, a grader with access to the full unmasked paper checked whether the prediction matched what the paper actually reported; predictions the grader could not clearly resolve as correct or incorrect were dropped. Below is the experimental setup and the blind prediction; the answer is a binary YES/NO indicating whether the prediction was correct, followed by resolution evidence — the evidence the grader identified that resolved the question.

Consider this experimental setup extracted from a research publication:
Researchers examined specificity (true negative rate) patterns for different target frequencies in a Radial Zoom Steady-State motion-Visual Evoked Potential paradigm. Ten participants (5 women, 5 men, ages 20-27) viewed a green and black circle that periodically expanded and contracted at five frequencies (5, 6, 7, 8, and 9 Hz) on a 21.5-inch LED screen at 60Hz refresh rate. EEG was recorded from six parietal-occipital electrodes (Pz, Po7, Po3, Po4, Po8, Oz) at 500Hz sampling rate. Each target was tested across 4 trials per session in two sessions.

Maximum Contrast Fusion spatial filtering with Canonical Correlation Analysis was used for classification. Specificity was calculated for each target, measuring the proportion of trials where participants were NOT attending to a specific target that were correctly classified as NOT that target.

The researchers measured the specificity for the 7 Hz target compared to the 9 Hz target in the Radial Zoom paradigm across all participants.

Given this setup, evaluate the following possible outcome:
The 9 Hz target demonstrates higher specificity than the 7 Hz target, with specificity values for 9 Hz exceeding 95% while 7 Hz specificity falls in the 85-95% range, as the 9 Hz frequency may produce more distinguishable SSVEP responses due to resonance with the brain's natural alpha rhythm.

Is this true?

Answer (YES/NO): NO